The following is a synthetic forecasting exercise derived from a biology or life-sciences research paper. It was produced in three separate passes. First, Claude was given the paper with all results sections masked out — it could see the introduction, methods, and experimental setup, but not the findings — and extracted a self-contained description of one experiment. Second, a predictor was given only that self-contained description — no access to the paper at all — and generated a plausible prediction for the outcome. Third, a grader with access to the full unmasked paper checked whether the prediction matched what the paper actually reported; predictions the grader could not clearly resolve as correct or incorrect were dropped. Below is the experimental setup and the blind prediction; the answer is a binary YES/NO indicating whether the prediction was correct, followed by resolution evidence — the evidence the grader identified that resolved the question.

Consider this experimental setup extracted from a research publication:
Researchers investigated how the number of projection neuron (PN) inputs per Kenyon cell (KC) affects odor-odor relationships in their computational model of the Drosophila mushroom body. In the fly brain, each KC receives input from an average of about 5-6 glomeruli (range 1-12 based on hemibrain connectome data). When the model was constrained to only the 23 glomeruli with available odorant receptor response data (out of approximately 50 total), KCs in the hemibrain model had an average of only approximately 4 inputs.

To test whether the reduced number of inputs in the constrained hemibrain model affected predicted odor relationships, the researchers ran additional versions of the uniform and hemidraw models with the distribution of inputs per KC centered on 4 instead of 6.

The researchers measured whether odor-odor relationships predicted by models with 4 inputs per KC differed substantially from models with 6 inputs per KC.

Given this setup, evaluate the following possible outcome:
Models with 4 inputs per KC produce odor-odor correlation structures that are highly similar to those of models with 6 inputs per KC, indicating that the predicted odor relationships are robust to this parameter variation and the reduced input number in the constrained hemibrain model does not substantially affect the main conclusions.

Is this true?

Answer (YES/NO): YES